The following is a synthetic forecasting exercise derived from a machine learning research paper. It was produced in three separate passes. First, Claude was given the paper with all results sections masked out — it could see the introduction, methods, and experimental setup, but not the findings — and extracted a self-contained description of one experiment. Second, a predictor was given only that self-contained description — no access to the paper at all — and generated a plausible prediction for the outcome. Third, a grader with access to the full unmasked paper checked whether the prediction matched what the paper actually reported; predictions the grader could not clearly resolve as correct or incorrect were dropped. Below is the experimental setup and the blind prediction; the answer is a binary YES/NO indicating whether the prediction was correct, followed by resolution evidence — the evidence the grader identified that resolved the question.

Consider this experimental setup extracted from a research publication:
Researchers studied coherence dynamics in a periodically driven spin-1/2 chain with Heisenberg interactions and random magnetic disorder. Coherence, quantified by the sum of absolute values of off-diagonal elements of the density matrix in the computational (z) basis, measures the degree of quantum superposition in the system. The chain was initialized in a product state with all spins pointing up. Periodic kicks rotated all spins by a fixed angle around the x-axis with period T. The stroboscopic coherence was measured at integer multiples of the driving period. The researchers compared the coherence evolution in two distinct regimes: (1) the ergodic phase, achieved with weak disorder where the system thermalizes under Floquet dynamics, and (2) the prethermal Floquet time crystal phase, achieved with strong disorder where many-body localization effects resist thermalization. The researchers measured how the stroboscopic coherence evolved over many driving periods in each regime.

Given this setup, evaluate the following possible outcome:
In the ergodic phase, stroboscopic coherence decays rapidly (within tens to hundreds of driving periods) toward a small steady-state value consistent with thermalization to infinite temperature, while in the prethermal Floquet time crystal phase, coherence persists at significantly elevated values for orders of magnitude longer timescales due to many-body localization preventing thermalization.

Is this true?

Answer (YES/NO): NO